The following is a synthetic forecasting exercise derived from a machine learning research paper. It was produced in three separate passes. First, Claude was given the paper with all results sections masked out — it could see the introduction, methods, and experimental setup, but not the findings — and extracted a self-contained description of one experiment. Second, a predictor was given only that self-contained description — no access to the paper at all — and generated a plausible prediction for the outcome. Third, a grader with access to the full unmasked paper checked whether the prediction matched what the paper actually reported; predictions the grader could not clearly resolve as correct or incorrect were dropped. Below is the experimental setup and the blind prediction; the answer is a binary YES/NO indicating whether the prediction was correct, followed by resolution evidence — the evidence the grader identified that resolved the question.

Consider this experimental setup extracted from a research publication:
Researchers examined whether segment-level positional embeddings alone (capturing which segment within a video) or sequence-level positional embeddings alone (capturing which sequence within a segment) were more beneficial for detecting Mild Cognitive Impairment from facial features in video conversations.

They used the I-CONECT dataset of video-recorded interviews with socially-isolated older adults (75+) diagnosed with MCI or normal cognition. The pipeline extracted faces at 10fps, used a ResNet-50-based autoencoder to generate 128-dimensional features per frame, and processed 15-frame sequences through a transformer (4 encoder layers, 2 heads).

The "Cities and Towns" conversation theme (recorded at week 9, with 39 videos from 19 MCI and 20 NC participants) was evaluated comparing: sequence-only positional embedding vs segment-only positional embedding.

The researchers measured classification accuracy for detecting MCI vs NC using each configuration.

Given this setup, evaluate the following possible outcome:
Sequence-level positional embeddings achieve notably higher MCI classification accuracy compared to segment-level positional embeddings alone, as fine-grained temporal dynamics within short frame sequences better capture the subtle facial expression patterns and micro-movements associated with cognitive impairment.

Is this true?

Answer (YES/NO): NO